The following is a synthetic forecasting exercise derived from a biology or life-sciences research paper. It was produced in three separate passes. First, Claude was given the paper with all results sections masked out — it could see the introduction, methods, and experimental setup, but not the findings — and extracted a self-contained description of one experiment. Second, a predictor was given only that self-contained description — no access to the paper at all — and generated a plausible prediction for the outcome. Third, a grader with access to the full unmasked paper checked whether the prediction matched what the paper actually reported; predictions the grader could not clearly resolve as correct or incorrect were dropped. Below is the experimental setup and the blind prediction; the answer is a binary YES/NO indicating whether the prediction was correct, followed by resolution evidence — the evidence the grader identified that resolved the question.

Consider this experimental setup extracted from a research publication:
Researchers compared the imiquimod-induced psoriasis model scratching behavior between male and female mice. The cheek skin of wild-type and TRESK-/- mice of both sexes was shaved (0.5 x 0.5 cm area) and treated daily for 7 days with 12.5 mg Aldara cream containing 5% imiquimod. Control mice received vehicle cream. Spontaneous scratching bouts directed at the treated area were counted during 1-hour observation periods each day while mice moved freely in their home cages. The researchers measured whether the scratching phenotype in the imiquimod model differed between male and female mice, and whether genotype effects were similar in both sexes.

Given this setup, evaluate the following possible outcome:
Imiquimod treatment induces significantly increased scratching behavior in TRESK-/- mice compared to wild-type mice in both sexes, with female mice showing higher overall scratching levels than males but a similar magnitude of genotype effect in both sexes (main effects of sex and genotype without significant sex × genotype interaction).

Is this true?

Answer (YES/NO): NO